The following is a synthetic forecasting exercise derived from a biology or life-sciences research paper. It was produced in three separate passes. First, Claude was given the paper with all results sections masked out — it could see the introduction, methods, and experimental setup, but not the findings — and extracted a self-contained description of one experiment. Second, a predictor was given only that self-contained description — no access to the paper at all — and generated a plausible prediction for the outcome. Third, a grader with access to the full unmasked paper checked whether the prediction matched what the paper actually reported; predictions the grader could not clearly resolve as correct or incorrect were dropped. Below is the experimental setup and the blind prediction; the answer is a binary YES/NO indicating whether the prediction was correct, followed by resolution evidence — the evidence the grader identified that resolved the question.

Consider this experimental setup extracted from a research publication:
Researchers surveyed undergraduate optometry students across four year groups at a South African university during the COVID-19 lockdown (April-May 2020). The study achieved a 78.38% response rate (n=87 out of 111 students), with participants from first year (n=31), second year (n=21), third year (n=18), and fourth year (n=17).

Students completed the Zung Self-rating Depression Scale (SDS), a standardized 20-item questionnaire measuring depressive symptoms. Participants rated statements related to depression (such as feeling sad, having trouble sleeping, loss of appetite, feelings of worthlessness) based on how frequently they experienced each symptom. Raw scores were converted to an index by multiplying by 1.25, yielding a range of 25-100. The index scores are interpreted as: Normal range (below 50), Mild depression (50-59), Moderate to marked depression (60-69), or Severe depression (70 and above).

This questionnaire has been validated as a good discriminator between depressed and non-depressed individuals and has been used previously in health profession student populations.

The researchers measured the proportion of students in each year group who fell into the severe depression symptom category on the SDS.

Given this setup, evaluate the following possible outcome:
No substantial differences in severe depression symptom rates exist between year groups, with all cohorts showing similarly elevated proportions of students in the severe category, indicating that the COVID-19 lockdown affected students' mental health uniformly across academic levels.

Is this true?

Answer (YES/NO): NO